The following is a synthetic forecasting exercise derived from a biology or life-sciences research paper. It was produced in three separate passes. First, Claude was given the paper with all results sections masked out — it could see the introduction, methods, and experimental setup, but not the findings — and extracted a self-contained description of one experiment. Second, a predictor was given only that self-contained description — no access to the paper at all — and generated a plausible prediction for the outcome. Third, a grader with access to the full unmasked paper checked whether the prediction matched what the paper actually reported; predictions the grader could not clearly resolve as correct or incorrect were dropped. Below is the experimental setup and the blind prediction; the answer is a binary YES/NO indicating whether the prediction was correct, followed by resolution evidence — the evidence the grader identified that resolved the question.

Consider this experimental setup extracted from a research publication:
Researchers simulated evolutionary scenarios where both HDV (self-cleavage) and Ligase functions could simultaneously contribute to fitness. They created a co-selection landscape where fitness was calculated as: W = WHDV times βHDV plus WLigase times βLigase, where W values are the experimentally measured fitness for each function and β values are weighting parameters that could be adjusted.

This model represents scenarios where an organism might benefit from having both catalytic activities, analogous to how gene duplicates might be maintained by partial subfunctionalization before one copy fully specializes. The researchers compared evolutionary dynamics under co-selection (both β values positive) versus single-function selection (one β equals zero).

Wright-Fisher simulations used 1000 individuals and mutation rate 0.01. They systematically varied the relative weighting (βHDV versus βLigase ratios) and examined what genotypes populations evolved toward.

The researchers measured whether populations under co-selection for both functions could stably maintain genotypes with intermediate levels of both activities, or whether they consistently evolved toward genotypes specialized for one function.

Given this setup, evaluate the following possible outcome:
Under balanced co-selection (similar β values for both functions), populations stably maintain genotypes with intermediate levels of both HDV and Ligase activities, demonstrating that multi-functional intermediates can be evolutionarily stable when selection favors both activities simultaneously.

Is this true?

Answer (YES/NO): NO